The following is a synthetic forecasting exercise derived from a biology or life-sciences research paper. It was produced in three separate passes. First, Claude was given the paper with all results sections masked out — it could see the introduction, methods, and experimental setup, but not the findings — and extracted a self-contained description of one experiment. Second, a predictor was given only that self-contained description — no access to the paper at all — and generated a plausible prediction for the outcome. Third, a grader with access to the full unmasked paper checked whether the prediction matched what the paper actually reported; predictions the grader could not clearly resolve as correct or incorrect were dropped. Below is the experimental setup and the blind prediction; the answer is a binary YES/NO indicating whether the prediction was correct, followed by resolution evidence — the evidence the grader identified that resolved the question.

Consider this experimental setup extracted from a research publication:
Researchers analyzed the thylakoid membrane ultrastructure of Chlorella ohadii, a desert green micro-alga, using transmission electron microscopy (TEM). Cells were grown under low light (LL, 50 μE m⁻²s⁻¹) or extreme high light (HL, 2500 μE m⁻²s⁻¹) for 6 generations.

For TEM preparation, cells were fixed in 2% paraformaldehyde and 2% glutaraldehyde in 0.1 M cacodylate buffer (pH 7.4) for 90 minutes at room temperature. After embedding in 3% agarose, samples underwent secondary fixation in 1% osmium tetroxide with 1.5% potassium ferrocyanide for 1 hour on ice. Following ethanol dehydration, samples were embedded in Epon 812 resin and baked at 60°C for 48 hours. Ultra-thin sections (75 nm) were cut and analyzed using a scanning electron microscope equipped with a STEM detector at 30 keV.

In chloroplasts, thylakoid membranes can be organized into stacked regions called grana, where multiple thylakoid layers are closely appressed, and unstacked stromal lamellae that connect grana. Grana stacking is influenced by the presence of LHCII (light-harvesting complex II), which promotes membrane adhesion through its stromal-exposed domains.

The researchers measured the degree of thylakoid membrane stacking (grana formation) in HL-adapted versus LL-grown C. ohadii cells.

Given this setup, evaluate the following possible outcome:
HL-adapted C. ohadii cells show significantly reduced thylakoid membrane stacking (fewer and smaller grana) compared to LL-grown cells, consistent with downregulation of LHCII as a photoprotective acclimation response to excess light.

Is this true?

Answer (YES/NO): NO